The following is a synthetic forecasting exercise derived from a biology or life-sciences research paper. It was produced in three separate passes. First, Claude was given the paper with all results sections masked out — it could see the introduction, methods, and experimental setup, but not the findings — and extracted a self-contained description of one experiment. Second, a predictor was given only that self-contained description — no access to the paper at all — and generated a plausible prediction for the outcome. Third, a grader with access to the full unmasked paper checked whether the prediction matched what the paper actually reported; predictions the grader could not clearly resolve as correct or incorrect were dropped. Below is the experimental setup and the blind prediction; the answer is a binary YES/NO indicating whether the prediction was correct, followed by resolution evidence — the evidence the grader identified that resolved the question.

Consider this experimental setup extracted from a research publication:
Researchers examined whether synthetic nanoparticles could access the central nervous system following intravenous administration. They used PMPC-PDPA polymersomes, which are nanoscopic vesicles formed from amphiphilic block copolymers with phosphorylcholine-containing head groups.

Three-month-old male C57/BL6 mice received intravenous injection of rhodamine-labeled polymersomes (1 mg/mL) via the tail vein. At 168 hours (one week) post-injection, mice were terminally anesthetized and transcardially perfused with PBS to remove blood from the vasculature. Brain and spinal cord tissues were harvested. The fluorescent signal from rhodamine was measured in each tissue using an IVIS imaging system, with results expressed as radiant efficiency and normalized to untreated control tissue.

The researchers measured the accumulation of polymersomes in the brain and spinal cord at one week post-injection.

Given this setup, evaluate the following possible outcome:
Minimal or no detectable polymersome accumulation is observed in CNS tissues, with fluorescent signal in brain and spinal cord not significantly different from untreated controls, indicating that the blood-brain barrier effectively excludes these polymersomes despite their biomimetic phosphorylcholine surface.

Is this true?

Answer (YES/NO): NO